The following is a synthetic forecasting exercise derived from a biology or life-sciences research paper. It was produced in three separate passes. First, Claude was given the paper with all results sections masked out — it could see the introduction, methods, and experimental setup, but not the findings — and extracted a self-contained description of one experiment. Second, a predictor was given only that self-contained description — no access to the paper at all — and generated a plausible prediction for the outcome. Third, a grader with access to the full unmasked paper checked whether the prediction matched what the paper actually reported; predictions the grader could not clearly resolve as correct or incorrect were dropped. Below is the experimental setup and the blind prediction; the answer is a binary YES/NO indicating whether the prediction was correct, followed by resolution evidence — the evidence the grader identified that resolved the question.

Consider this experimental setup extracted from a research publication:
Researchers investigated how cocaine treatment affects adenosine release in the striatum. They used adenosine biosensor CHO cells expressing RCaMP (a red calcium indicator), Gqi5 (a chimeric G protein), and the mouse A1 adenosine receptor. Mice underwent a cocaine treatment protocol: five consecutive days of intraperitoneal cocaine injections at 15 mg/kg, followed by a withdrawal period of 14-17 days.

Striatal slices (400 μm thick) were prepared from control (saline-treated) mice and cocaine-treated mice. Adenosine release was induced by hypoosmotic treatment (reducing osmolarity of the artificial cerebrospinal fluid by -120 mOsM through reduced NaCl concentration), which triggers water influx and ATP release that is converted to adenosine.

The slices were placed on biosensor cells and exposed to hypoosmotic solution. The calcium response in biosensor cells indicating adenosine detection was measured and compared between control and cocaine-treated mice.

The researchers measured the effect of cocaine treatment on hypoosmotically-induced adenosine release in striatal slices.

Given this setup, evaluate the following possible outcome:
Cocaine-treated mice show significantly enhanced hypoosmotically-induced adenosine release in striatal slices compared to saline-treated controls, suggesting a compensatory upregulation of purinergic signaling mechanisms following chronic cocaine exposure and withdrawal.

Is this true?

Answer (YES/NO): YES